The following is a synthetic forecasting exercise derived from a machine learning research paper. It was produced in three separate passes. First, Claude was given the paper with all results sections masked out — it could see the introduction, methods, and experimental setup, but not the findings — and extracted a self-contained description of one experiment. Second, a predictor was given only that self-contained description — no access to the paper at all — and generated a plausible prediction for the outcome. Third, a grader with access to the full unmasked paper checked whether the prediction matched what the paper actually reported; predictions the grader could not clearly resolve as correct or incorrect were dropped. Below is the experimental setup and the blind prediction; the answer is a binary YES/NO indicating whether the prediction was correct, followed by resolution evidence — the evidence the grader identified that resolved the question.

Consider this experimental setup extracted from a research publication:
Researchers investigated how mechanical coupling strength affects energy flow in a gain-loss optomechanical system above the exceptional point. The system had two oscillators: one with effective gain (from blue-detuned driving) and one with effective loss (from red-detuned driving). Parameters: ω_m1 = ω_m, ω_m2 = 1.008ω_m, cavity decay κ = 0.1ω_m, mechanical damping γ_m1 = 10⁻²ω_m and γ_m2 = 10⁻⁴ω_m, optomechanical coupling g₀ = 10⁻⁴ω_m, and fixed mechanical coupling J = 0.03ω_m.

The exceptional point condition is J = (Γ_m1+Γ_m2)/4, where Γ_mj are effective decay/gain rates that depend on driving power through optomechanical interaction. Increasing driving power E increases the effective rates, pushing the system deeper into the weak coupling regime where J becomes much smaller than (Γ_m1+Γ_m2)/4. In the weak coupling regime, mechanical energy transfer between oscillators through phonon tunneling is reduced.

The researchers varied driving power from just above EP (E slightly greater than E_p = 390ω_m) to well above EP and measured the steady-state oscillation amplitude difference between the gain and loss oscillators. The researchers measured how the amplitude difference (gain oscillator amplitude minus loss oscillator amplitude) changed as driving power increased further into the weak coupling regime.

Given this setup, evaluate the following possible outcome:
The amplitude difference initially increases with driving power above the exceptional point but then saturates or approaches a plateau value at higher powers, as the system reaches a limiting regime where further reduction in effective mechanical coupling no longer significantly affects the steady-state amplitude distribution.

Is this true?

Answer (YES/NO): NO